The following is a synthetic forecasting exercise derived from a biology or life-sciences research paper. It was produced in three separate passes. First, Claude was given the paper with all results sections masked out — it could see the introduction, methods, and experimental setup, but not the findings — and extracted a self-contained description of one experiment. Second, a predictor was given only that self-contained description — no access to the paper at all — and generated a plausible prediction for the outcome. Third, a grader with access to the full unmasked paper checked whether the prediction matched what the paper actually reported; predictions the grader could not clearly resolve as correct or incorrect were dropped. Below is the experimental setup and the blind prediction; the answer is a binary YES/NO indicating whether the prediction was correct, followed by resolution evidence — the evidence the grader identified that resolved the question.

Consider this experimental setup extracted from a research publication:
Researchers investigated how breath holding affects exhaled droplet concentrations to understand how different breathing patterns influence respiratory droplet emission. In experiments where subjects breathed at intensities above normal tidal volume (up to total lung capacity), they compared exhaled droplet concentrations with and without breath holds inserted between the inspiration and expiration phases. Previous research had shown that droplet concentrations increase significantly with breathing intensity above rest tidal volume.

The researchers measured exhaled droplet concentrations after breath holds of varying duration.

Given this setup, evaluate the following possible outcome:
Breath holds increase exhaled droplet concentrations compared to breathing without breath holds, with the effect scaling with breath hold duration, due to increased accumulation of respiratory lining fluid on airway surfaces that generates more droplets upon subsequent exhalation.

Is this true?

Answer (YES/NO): NO